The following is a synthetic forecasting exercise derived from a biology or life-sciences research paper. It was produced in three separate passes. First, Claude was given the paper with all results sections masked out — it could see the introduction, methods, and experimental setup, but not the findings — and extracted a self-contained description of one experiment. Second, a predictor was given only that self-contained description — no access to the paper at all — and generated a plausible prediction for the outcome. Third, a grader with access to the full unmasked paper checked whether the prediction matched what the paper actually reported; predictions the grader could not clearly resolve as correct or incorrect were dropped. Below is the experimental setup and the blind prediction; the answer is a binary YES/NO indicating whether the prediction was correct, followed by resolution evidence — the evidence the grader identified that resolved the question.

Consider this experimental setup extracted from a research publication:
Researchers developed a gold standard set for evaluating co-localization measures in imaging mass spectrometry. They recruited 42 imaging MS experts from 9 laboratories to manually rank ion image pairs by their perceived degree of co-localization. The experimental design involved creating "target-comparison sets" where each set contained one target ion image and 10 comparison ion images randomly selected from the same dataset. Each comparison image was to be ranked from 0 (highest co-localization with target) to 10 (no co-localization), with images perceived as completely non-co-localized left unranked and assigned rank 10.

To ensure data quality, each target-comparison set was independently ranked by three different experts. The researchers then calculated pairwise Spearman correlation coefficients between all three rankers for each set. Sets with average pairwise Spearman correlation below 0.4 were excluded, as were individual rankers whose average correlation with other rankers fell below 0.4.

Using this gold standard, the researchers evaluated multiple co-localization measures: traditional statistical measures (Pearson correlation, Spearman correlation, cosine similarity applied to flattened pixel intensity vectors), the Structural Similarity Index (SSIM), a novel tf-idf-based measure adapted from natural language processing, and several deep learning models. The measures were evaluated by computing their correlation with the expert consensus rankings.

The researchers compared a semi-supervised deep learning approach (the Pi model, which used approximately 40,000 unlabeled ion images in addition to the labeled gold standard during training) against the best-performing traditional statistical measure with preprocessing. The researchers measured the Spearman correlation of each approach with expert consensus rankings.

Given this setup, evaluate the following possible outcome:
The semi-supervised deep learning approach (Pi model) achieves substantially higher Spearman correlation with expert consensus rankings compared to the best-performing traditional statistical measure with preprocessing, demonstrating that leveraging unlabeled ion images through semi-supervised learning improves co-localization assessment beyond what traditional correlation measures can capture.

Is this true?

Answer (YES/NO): NO